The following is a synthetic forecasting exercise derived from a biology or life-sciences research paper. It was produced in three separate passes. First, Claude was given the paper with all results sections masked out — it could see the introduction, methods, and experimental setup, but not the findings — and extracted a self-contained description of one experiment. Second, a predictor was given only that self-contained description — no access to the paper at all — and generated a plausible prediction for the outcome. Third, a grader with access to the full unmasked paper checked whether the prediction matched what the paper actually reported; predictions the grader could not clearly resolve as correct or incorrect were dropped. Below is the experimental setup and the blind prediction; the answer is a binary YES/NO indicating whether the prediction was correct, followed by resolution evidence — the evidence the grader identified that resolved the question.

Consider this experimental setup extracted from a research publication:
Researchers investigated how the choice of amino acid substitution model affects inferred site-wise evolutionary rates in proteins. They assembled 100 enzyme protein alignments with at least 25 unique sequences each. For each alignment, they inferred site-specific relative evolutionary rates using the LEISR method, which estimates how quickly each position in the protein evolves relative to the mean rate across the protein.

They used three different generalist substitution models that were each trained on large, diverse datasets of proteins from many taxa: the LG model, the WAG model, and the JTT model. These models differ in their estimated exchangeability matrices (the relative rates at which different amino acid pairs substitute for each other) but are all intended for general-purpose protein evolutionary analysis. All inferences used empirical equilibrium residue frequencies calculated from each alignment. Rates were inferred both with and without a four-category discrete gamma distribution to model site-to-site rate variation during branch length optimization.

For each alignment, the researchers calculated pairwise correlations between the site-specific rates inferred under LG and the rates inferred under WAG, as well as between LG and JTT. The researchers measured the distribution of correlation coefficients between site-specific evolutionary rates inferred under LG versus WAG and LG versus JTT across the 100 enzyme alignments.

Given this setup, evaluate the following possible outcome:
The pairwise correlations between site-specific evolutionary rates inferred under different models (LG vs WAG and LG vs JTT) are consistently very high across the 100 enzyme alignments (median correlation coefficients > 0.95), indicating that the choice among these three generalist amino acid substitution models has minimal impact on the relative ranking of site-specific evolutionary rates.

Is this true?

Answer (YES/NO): YES